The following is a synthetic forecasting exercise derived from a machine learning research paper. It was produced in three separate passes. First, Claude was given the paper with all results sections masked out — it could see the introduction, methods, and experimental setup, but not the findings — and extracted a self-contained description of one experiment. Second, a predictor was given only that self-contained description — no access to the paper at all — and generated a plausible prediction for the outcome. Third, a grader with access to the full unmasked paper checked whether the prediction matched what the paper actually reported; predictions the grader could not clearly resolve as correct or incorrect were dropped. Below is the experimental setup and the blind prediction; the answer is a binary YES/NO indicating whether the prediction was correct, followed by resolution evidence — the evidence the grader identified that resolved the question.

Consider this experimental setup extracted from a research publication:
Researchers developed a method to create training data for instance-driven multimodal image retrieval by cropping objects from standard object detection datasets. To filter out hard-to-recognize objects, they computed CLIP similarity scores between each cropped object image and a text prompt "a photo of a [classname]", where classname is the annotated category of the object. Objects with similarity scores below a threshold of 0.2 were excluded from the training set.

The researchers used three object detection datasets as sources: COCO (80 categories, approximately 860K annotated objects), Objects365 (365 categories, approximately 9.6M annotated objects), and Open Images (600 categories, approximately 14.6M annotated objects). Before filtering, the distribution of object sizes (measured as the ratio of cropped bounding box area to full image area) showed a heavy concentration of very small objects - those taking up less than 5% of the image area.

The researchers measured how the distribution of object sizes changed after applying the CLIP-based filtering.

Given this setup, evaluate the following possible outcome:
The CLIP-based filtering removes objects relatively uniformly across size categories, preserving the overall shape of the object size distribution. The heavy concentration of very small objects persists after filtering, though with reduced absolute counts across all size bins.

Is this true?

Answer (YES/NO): NO